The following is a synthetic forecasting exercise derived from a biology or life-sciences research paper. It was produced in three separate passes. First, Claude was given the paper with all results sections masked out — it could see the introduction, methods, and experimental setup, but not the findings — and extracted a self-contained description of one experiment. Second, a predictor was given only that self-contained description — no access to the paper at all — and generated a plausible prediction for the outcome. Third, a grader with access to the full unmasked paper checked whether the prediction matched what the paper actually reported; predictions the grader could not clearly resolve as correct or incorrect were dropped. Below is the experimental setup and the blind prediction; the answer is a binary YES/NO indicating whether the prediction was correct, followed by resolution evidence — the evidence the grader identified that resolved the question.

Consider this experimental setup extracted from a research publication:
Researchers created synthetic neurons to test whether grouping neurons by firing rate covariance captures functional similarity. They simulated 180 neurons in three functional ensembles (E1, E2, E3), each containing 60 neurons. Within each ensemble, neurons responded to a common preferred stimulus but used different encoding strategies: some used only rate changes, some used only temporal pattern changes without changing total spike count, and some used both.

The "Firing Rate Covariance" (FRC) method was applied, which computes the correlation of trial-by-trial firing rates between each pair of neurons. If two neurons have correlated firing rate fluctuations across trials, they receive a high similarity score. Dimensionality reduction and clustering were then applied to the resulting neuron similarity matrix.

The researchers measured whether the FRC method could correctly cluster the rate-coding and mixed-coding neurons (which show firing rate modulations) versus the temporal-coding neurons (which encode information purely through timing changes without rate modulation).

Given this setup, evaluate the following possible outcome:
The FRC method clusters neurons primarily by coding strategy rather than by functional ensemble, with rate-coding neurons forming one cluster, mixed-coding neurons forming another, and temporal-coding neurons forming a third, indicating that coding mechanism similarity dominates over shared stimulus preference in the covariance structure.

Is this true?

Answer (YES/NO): NO